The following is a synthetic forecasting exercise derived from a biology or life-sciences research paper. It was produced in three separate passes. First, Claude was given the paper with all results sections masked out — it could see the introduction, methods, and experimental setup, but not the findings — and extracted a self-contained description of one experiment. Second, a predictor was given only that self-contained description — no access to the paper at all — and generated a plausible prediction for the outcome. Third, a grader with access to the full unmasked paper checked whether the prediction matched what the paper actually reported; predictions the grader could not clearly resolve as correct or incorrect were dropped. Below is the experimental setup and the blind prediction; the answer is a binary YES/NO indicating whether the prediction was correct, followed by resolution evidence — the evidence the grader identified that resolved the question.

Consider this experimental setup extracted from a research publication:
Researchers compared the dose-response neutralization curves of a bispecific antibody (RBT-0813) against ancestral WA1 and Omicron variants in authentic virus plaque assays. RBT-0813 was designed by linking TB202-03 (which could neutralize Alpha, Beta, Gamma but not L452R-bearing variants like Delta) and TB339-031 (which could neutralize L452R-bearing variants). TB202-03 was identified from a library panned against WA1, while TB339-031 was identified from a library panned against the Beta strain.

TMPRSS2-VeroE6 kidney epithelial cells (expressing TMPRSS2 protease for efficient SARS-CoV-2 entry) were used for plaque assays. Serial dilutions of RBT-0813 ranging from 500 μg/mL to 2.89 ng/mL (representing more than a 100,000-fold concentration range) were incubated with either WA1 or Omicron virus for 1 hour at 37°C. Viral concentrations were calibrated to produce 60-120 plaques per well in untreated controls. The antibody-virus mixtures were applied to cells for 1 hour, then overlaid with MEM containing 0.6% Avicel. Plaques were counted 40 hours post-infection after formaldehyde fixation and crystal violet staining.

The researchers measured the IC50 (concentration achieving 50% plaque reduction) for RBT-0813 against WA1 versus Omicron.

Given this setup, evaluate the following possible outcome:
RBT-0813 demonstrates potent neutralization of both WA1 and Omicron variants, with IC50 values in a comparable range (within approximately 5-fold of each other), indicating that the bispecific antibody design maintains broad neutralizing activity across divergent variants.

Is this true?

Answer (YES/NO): NO